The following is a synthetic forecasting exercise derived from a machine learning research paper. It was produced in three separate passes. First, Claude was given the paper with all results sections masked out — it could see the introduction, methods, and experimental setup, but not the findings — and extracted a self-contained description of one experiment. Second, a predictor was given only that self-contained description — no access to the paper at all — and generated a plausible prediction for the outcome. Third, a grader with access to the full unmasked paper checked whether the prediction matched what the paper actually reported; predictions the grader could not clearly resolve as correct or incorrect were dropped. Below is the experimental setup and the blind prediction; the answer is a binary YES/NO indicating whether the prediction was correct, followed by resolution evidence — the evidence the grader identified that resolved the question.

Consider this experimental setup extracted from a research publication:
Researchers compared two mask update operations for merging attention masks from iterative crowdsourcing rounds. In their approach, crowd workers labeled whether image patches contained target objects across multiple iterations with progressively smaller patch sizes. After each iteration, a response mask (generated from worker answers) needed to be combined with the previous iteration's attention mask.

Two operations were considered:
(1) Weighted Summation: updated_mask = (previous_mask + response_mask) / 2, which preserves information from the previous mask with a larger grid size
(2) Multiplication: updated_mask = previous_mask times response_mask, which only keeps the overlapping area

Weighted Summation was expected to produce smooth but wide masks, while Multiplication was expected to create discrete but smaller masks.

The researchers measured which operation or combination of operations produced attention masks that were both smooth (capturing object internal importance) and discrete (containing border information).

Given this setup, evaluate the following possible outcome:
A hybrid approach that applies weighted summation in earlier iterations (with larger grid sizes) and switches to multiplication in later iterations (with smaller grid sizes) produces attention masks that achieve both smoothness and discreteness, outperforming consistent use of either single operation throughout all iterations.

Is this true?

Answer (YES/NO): NO